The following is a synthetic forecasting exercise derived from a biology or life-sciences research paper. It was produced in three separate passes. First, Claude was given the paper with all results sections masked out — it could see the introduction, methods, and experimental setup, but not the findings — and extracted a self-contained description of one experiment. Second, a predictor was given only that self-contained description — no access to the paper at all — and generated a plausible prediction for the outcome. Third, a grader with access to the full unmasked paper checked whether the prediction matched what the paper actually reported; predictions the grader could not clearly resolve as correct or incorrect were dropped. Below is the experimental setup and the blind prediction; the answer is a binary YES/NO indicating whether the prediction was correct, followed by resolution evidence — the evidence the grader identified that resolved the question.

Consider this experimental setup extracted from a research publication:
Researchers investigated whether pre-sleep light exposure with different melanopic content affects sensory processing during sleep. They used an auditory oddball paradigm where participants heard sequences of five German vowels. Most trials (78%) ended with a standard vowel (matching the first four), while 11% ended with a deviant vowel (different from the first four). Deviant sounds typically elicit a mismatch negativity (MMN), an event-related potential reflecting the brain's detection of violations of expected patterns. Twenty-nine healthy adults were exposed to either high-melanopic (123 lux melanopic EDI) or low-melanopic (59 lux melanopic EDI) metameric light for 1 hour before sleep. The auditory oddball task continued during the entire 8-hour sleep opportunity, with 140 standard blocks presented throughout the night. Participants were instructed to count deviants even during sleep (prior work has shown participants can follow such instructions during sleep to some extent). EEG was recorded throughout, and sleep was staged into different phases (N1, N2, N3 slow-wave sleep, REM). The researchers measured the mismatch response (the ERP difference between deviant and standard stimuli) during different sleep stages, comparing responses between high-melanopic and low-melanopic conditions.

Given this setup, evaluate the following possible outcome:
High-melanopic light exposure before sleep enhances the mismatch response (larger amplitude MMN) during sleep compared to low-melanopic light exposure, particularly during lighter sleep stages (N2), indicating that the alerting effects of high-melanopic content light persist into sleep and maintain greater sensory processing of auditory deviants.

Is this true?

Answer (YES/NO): NO